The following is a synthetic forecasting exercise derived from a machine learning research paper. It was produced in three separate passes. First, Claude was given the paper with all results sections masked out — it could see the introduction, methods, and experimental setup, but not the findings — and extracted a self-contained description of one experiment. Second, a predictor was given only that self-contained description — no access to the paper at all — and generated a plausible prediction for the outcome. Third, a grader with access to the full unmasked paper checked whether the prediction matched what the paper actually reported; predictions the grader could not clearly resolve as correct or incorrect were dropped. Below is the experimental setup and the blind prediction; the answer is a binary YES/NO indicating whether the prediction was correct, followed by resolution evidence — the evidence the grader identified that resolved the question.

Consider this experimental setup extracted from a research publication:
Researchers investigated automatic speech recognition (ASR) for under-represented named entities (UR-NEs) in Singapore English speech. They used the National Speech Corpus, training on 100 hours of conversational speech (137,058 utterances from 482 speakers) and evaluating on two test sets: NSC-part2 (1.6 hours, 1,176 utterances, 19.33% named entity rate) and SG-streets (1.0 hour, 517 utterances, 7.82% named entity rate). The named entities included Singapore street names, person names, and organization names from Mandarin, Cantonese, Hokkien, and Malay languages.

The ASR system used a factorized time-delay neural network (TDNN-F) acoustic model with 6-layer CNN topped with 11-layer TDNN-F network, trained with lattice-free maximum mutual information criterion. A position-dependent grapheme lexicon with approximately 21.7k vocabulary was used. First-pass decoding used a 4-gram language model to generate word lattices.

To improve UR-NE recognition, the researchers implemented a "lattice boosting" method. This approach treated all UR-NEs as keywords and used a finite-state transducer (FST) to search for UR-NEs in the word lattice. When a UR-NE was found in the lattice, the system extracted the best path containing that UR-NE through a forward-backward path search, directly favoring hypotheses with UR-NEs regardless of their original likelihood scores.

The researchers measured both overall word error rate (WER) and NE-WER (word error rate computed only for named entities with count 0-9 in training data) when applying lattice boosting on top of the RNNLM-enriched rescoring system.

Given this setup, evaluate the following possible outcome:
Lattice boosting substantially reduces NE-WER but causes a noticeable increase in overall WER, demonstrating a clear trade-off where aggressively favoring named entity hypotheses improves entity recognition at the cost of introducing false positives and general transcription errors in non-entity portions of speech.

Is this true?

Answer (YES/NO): NO